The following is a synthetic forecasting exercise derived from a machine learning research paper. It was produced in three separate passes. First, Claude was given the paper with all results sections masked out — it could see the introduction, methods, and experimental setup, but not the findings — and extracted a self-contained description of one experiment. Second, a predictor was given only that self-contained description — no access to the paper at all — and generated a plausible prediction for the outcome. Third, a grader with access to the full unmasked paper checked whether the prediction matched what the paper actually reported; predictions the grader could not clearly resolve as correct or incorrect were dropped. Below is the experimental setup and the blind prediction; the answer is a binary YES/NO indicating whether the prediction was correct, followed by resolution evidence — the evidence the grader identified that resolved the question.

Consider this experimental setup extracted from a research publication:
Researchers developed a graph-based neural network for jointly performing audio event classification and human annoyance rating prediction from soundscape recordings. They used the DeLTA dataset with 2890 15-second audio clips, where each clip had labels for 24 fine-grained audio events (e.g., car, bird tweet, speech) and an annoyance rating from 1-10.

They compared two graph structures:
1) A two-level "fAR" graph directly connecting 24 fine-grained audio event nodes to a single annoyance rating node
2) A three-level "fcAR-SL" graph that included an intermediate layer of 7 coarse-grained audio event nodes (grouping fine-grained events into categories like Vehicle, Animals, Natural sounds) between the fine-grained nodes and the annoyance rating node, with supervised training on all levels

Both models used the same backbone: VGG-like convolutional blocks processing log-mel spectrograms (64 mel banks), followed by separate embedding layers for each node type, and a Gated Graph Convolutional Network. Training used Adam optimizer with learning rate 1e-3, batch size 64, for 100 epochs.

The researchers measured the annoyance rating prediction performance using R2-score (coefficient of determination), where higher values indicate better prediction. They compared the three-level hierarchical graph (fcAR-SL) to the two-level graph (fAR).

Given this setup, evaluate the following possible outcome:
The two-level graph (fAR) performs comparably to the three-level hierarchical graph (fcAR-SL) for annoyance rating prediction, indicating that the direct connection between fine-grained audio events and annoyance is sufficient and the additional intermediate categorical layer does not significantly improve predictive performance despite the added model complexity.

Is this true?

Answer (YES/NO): NO